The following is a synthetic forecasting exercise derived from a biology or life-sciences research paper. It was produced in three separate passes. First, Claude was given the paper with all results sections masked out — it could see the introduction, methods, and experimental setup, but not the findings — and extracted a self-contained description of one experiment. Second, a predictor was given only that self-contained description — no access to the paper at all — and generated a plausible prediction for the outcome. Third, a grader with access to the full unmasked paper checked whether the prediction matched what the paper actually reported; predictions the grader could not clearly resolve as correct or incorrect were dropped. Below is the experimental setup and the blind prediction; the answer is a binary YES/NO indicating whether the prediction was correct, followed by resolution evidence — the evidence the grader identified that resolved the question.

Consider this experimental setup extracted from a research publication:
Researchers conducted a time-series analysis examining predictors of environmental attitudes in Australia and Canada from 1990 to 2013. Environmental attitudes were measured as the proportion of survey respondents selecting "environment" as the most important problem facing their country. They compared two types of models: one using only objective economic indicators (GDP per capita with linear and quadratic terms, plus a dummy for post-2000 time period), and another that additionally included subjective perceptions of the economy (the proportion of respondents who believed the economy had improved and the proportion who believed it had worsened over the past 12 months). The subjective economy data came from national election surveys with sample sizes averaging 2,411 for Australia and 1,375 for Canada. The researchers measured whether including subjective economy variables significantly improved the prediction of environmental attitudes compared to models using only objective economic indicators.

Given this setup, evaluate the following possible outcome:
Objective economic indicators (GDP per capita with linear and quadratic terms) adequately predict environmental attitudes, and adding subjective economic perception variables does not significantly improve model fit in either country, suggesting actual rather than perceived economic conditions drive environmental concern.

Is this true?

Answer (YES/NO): NO